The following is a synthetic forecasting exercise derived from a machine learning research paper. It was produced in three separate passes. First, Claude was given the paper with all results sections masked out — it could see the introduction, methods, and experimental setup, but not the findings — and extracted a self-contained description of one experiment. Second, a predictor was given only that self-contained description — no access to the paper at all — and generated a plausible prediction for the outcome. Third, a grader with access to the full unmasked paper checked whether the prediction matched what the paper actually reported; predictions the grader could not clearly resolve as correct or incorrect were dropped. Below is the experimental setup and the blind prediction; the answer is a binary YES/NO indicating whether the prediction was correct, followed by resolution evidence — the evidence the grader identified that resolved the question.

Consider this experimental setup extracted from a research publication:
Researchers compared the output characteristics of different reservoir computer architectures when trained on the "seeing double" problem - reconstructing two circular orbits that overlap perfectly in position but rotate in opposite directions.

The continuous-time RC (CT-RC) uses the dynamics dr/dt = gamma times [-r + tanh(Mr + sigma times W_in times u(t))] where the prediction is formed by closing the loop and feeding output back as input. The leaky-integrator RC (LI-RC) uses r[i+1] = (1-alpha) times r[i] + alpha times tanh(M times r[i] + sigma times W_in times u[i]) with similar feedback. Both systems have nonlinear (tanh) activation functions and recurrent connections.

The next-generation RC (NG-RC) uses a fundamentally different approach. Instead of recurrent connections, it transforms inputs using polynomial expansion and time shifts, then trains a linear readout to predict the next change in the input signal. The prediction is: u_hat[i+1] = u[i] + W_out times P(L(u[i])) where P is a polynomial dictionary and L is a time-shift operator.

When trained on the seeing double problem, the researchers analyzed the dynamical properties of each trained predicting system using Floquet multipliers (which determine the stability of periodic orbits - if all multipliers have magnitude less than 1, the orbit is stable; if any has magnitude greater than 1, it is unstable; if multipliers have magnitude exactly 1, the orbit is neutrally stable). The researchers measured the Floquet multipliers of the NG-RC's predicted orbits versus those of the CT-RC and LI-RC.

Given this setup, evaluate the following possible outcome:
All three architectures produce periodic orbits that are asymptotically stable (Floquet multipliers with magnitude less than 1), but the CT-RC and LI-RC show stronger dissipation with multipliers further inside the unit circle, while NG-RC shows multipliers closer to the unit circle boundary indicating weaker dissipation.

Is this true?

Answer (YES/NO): NO